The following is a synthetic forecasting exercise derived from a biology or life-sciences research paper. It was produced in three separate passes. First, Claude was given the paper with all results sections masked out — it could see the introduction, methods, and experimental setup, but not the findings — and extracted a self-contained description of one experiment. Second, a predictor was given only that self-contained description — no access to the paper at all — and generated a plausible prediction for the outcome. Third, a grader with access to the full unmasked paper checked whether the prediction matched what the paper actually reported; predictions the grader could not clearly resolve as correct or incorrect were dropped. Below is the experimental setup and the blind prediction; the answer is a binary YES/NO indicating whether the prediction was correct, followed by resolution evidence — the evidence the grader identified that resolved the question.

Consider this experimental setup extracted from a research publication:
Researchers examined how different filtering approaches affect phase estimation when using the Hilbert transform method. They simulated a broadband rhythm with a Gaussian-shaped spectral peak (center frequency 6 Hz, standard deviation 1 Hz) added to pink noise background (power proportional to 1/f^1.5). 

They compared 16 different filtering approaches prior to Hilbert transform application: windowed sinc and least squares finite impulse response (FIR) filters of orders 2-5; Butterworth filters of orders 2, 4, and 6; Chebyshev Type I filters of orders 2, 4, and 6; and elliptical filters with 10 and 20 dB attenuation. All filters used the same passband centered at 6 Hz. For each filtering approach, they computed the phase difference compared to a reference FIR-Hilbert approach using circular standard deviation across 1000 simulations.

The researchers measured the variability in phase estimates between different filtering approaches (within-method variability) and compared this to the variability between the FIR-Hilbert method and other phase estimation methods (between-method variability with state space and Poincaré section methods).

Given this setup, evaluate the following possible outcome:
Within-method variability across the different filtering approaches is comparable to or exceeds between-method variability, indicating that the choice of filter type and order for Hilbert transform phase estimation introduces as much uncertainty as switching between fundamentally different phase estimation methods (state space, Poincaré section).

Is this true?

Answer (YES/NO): NO